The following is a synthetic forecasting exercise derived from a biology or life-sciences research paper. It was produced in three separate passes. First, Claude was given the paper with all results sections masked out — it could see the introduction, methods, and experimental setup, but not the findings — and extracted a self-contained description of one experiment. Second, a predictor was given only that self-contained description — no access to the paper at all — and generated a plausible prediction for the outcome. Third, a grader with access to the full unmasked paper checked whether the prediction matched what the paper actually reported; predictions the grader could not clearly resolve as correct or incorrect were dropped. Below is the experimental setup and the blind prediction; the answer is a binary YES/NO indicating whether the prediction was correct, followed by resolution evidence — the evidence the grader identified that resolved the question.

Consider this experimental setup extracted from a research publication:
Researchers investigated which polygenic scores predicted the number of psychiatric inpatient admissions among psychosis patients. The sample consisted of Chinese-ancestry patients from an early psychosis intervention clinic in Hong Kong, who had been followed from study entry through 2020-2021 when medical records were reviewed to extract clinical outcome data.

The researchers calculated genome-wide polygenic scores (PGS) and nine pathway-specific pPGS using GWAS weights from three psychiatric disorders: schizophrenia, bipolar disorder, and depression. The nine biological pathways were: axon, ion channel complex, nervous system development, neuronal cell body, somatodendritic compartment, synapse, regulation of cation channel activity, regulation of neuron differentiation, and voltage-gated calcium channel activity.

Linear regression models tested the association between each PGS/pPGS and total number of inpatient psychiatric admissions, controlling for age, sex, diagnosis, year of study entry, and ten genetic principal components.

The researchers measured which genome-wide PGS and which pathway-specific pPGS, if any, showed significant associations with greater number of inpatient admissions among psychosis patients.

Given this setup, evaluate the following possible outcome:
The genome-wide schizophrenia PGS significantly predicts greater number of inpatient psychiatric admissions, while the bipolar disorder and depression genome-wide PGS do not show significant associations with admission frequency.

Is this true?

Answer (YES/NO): NO